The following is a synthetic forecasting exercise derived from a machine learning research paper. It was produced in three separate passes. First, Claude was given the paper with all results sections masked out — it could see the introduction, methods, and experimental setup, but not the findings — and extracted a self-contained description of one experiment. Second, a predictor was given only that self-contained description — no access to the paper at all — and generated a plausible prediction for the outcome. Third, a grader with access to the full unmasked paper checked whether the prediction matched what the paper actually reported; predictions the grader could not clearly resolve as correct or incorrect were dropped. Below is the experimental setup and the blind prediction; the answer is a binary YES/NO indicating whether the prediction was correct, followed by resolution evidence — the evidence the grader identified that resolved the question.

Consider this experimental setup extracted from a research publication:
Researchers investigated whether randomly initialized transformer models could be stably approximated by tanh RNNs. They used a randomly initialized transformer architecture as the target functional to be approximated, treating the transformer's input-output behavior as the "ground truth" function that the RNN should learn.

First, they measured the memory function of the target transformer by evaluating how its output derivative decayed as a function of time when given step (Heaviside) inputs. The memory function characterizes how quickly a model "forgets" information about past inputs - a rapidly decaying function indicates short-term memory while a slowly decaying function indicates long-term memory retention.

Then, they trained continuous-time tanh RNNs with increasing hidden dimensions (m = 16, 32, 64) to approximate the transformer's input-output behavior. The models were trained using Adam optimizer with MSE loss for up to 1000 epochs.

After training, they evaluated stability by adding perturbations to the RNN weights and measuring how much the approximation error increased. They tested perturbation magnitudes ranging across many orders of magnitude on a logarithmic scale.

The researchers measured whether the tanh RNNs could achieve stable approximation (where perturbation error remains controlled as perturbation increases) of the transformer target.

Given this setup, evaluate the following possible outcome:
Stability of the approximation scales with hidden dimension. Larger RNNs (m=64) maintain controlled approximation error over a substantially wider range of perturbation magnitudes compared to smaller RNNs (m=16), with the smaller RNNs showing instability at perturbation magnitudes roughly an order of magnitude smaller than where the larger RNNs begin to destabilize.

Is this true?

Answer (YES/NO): NO